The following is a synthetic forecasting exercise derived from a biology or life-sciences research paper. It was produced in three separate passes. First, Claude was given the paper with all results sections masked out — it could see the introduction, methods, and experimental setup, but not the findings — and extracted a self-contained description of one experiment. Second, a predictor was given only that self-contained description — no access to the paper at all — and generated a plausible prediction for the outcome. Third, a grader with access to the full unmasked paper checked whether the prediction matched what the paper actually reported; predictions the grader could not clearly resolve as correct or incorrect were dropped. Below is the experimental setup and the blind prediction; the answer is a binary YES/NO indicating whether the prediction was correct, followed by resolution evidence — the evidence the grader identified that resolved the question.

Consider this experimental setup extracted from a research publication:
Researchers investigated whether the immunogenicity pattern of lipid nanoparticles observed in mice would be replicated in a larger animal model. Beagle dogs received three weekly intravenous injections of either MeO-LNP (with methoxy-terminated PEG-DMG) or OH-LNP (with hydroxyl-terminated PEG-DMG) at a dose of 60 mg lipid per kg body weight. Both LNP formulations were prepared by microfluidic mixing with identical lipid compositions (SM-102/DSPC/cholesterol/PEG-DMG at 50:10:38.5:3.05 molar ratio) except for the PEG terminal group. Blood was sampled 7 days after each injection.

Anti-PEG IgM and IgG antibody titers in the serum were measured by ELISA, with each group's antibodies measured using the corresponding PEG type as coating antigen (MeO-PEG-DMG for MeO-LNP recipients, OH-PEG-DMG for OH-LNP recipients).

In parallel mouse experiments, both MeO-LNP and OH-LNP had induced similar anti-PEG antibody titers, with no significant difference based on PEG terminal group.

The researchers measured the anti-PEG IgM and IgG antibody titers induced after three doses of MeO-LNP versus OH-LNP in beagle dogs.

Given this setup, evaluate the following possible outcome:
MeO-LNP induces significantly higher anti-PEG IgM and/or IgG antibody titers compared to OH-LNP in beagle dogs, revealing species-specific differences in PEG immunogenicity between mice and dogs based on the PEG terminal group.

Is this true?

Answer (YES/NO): YES